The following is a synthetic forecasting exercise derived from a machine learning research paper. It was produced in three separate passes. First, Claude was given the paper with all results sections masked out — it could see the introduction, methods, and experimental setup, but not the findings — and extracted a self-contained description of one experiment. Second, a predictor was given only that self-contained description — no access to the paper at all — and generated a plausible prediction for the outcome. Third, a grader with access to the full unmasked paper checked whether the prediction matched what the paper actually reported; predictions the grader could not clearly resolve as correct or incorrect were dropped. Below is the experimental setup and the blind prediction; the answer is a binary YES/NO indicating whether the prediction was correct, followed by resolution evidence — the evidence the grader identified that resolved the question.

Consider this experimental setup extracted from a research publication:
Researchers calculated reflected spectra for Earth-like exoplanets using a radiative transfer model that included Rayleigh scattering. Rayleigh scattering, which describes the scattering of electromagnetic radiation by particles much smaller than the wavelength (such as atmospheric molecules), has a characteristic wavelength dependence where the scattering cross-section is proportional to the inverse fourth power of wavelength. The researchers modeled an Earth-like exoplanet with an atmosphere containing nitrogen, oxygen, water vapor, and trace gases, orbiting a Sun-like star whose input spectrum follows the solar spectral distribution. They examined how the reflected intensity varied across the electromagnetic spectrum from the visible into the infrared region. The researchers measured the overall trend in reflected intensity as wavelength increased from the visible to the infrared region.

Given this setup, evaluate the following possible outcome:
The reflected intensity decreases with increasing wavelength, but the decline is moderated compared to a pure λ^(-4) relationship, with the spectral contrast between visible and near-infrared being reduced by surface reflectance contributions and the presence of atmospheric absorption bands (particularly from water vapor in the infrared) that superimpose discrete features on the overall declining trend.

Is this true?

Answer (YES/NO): YES